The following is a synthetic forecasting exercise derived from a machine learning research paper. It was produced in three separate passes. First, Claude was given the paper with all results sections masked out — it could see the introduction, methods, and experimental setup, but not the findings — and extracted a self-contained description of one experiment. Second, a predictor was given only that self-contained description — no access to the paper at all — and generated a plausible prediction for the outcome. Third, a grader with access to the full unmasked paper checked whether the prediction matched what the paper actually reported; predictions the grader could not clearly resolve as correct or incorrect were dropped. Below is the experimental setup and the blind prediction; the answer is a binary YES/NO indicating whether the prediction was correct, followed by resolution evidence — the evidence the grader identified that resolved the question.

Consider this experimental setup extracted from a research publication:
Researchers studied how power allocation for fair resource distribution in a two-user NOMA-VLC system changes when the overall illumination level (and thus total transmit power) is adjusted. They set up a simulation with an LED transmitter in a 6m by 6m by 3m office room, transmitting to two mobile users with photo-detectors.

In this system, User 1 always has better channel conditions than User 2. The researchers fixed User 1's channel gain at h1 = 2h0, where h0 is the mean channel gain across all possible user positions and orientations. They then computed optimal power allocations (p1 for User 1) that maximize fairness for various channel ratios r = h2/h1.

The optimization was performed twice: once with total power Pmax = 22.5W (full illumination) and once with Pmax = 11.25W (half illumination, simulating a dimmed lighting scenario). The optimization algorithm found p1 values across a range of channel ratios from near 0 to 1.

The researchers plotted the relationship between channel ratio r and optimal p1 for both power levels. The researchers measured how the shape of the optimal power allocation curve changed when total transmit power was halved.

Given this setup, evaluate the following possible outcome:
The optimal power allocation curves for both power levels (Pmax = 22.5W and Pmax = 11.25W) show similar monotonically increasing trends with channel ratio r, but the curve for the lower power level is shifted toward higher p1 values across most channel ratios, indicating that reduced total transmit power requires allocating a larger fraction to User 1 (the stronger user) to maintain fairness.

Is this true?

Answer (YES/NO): NO